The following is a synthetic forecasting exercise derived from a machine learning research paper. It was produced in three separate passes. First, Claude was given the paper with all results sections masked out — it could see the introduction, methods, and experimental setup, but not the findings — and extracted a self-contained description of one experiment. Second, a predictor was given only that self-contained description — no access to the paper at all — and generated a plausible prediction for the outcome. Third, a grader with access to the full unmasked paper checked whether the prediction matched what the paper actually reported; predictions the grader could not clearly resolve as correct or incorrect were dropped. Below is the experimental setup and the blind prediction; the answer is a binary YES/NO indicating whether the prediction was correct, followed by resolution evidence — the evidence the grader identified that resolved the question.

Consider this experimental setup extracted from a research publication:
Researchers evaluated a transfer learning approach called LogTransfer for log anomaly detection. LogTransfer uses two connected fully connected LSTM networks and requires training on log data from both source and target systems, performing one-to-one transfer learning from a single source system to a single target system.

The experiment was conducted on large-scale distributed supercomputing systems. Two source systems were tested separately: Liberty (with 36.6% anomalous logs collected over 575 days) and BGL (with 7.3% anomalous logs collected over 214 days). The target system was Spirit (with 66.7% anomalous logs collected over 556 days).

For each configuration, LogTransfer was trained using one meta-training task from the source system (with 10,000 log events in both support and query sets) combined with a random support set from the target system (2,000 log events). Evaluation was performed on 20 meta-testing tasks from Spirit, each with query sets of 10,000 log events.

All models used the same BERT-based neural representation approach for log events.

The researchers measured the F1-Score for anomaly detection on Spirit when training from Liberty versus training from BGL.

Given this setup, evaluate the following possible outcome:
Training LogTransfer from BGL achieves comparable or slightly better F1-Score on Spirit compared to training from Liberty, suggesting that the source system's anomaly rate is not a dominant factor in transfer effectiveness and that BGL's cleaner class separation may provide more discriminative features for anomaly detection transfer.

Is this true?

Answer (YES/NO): NO